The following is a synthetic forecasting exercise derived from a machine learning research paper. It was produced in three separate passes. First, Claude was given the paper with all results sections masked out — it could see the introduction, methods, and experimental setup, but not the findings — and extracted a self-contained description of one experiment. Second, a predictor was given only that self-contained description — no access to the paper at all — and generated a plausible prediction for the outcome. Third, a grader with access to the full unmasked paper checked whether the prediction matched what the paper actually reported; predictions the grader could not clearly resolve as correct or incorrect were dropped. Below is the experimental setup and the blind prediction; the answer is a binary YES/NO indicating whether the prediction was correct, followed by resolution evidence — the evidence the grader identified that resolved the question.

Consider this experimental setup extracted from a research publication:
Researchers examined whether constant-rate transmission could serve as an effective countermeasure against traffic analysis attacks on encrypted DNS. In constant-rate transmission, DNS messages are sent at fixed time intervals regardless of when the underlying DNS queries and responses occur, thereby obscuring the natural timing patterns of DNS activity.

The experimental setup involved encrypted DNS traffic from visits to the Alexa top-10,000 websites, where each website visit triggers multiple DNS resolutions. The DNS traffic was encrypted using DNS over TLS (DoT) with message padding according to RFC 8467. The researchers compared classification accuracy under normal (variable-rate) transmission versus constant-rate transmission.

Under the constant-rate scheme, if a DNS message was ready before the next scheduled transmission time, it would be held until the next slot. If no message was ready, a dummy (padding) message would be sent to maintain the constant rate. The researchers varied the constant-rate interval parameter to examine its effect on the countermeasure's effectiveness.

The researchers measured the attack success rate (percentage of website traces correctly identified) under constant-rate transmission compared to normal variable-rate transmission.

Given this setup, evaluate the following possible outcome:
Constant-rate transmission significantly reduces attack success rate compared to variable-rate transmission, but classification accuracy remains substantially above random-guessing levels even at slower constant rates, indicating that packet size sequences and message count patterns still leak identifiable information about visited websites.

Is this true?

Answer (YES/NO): YES